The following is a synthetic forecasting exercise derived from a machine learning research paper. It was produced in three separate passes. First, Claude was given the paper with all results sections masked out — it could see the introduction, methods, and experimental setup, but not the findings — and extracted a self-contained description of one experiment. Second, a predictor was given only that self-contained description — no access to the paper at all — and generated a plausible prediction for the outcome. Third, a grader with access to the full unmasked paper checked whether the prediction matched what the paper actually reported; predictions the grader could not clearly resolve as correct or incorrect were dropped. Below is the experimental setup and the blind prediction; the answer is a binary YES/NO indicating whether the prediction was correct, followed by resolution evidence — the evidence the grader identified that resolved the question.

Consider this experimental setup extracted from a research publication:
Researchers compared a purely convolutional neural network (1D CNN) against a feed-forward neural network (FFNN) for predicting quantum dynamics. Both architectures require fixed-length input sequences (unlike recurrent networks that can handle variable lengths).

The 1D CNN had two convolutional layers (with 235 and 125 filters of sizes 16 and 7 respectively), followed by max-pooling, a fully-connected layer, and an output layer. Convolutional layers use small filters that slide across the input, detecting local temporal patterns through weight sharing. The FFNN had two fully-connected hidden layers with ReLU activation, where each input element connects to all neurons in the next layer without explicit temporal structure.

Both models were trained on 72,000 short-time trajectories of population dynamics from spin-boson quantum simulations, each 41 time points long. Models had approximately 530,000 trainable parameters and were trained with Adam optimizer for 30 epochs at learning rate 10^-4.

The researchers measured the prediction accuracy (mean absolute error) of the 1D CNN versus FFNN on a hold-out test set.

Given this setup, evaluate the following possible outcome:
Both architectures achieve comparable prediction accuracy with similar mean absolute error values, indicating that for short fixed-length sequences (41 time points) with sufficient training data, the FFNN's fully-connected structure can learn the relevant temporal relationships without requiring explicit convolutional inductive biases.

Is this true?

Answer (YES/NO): YES